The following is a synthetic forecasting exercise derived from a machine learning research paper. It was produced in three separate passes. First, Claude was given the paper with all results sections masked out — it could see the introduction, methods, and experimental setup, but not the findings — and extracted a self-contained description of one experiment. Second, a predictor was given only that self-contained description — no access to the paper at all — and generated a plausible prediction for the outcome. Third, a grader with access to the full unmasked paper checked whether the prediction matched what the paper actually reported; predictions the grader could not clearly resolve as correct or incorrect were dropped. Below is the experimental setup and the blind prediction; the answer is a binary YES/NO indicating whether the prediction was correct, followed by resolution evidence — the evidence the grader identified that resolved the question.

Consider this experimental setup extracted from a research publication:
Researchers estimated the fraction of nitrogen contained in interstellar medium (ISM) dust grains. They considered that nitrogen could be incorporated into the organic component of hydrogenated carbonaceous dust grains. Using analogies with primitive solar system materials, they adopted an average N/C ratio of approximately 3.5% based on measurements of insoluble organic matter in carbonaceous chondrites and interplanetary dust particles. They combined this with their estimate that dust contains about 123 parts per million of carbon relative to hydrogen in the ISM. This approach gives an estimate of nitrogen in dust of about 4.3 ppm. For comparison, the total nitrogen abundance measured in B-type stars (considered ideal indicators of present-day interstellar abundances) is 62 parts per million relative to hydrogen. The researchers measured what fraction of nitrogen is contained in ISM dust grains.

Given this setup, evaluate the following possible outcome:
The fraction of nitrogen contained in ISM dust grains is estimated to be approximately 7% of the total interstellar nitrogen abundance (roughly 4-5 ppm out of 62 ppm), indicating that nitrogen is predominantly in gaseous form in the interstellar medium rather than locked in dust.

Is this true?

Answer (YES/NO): YES